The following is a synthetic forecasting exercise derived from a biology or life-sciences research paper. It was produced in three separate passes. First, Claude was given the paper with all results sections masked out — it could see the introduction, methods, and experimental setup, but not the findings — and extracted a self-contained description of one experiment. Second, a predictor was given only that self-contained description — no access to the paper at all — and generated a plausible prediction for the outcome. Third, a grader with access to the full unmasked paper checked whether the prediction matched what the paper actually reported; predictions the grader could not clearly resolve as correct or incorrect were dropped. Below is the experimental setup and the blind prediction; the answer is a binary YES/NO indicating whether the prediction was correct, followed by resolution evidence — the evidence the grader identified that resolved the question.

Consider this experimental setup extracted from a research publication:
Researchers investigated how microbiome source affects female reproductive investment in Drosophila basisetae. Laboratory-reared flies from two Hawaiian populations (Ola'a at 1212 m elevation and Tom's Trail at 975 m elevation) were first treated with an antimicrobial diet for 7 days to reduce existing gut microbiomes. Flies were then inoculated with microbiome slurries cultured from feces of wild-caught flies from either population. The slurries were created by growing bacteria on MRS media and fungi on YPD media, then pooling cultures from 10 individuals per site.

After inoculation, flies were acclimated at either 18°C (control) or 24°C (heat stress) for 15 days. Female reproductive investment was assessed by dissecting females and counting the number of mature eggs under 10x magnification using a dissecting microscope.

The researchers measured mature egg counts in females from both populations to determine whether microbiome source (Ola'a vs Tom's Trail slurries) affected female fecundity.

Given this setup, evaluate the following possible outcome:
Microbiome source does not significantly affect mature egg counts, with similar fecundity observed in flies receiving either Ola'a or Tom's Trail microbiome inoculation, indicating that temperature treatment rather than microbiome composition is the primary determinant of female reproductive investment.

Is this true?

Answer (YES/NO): NO